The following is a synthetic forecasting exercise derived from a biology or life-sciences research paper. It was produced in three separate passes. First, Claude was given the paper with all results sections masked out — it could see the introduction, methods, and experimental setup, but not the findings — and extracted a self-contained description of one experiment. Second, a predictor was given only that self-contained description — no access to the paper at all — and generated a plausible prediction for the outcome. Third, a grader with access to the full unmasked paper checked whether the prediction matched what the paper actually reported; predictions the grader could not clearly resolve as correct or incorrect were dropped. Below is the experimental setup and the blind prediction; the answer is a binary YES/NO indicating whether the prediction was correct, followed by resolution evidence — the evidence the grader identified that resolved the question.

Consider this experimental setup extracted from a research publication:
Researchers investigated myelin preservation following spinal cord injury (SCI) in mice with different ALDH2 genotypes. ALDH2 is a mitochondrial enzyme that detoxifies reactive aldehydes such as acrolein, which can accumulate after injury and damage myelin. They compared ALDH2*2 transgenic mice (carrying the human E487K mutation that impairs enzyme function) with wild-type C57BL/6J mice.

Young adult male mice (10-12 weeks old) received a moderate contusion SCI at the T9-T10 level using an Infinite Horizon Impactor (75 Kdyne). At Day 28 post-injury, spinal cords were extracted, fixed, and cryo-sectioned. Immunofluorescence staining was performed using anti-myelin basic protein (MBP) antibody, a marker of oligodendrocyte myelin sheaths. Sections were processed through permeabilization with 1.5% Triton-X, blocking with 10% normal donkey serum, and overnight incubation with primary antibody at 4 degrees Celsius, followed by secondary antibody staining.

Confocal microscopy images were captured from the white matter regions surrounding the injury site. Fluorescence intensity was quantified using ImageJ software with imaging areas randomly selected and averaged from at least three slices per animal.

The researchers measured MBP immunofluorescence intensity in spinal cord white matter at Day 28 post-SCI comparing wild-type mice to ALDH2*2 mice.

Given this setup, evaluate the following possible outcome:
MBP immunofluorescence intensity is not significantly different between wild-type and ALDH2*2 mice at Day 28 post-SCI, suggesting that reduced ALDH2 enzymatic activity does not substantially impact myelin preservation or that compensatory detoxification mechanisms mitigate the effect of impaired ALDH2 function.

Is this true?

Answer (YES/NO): NO